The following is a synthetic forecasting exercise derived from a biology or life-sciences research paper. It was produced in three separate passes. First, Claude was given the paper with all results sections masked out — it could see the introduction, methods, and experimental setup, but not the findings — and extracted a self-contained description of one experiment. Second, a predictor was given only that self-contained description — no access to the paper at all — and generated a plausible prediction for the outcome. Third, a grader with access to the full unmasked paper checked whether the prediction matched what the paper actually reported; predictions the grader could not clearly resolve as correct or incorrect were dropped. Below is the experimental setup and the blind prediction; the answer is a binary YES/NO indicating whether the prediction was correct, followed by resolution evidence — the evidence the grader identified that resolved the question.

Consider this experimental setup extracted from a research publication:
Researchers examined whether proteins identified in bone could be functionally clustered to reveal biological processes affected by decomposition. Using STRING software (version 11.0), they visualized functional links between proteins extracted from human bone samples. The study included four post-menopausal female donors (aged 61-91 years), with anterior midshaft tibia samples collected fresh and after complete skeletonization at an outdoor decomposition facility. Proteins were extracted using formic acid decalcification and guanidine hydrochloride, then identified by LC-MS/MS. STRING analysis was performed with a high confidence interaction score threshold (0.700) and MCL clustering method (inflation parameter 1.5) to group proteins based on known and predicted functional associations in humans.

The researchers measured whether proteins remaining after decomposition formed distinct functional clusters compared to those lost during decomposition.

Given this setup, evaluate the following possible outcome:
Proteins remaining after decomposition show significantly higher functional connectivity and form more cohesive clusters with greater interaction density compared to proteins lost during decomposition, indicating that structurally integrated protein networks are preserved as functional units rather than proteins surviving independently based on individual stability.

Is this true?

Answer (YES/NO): NO